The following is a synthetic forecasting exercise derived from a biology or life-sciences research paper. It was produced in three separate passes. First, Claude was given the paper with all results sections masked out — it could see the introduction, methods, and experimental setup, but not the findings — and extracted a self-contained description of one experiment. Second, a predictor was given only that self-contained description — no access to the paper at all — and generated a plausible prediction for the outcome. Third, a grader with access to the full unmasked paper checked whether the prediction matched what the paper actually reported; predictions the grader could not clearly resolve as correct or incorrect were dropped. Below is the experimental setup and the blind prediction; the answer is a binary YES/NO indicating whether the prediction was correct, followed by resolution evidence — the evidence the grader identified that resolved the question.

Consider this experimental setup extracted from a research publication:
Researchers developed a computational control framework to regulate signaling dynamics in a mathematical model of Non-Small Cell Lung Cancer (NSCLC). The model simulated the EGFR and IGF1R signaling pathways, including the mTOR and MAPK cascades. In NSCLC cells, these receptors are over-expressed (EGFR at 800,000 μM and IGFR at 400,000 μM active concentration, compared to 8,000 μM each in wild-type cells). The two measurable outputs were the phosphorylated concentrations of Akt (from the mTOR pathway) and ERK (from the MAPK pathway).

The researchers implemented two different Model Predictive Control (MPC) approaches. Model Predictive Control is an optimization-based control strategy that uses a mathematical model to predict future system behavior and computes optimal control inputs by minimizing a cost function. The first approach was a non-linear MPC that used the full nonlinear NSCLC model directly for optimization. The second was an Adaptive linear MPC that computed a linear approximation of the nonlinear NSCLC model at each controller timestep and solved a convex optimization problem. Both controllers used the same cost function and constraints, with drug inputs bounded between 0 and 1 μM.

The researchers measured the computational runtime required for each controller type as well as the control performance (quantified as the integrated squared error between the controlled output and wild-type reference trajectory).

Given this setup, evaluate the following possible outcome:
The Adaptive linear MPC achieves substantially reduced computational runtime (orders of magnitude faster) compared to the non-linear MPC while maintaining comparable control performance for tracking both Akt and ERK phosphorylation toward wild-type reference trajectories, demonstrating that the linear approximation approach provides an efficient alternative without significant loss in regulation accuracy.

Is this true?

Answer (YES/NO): YES